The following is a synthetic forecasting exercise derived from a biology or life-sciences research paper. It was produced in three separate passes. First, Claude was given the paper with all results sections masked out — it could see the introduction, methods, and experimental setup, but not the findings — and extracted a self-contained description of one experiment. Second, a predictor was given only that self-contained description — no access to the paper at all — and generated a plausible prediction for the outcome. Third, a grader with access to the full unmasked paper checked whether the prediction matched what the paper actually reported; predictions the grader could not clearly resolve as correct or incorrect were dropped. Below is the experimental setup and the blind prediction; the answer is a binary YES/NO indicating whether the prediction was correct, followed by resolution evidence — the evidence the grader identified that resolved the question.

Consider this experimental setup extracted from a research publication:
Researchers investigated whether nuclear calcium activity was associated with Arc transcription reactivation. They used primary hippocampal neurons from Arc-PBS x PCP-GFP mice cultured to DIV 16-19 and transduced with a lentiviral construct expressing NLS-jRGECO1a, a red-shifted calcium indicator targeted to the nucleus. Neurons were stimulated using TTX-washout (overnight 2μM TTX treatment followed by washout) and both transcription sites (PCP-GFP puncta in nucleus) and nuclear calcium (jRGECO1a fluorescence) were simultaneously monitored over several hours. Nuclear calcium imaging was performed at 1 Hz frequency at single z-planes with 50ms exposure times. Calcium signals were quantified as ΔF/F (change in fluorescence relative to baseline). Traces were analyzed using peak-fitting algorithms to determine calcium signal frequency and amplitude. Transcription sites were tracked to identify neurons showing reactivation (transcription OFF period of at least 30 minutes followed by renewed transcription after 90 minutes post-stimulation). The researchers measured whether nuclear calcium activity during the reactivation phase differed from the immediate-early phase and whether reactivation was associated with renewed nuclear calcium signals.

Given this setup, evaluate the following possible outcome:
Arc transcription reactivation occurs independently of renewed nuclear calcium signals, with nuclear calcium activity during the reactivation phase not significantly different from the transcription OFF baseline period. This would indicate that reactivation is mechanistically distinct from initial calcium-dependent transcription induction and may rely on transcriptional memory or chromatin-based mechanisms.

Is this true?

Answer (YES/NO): YES